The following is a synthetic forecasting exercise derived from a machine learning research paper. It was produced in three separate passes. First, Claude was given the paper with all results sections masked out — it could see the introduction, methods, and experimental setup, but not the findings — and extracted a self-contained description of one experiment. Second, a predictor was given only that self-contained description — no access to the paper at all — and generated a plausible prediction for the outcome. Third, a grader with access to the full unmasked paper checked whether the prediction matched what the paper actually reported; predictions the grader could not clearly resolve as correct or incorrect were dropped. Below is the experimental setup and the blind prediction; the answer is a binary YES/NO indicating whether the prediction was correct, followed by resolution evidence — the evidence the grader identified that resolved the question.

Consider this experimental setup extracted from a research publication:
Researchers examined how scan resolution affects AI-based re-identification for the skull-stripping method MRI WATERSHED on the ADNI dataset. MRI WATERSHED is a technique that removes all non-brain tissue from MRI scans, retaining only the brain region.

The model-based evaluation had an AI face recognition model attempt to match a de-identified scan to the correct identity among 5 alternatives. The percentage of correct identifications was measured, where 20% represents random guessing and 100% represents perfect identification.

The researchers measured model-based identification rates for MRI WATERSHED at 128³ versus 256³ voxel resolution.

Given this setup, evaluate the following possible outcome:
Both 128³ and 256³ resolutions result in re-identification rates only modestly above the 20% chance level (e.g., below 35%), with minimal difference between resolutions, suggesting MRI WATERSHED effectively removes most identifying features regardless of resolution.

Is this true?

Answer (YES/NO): NO